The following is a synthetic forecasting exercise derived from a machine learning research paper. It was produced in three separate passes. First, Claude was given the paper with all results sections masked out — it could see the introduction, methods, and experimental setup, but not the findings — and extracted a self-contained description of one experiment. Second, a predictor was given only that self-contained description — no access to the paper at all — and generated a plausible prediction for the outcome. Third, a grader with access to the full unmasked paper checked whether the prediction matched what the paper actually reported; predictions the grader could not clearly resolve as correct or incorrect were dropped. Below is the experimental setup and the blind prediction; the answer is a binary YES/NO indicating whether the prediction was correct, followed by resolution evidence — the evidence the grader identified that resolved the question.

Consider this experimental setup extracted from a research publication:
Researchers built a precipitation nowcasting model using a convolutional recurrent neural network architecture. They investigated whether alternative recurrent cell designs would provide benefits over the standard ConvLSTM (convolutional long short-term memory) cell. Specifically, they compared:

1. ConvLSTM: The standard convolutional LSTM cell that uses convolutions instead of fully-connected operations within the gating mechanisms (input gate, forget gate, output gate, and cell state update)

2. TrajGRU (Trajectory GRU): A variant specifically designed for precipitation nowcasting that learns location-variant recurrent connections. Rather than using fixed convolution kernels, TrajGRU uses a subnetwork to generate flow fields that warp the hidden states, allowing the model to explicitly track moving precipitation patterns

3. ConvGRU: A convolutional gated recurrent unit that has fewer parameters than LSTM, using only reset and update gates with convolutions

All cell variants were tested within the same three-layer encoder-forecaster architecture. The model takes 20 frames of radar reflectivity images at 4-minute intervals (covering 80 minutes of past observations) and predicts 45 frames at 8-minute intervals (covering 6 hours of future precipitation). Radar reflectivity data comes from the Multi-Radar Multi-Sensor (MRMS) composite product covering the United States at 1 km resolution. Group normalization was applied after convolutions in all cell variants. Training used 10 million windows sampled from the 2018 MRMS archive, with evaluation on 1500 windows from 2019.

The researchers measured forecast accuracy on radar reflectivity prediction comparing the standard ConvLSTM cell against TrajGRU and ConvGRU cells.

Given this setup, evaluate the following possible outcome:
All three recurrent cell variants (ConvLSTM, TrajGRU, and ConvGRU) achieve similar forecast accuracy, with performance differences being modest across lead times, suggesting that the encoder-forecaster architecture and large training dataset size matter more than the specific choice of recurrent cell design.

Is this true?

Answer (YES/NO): YES